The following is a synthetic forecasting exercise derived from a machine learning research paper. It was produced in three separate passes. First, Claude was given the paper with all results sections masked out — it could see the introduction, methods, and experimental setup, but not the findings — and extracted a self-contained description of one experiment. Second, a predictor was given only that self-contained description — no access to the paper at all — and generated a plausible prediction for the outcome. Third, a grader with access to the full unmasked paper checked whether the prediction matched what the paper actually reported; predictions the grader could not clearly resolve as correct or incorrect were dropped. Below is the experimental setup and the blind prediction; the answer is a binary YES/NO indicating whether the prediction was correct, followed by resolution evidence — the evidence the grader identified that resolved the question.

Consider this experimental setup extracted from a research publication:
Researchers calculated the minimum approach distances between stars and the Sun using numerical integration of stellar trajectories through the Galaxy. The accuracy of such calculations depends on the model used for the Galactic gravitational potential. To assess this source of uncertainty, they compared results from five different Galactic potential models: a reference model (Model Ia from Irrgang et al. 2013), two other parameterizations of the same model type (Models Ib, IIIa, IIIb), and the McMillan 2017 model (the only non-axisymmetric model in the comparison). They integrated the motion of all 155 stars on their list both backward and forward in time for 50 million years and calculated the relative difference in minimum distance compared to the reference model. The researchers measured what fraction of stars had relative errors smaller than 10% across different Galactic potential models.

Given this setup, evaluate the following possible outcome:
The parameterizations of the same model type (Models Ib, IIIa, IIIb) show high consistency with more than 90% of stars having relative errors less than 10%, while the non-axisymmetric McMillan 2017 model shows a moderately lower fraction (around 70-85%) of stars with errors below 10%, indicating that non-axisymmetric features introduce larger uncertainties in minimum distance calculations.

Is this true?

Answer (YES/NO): NO